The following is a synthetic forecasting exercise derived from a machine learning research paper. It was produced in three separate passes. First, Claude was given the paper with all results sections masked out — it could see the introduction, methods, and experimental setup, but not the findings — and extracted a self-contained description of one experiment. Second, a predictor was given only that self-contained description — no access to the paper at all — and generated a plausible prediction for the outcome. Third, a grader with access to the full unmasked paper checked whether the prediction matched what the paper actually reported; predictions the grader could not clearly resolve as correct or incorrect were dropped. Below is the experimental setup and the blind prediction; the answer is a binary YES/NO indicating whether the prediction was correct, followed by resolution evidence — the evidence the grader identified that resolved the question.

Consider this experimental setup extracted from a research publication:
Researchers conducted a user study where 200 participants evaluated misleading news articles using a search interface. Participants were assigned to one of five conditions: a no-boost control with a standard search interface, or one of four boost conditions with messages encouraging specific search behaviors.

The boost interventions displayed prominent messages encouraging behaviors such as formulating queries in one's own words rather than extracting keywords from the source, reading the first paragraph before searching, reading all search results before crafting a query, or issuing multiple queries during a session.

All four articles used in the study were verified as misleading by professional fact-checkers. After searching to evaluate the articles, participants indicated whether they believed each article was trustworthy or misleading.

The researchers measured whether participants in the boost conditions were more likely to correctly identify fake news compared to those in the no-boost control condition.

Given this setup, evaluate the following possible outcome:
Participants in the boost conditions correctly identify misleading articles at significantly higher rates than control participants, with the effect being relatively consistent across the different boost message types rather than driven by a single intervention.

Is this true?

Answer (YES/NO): NO